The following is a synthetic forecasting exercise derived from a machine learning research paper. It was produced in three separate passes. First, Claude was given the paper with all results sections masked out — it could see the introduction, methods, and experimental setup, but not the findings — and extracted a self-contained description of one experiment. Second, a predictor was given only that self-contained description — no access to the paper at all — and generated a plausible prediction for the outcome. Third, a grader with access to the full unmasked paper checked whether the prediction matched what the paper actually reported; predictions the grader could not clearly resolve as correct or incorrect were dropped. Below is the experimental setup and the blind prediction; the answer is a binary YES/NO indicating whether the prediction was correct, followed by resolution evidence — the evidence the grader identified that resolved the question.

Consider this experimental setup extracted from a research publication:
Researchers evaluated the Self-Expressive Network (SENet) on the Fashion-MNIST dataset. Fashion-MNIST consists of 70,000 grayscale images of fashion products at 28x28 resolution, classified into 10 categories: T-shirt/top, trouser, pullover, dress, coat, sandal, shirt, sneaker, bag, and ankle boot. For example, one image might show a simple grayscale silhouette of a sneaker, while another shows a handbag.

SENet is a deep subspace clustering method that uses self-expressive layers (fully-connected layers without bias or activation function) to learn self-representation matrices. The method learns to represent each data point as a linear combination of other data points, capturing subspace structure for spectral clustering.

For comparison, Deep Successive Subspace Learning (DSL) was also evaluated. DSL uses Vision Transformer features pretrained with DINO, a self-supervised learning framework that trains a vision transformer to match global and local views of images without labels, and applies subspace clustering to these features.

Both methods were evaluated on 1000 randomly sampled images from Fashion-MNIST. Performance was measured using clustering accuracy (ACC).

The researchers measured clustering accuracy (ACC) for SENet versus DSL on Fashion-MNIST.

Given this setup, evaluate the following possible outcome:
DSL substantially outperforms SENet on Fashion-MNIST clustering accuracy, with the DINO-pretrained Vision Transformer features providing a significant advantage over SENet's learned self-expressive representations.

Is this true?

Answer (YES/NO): NO